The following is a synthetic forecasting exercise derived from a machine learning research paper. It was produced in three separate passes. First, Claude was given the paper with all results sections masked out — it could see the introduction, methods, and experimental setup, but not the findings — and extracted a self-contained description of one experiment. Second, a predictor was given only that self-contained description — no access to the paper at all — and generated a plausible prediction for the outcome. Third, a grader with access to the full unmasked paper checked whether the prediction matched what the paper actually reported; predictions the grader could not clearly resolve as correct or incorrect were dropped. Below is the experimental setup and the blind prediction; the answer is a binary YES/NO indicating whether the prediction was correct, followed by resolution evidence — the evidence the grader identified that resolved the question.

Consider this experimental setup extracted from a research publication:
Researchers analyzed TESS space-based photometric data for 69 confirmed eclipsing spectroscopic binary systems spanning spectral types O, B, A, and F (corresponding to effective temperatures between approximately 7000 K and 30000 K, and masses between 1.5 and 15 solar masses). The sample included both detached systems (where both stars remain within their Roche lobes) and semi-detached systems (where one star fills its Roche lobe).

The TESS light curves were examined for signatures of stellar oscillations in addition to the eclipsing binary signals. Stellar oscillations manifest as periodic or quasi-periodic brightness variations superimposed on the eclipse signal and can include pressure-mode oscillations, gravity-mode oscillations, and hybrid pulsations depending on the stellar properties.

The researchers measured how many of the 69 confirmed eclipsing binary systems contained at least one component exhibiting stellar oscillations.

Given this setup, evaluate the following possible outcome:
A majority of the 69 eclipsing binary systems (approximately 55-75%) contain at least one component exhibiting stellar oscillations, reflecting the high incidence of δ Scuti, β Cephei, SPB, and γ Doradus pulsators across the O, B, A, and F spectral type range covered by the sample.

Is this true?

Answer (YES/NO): NO